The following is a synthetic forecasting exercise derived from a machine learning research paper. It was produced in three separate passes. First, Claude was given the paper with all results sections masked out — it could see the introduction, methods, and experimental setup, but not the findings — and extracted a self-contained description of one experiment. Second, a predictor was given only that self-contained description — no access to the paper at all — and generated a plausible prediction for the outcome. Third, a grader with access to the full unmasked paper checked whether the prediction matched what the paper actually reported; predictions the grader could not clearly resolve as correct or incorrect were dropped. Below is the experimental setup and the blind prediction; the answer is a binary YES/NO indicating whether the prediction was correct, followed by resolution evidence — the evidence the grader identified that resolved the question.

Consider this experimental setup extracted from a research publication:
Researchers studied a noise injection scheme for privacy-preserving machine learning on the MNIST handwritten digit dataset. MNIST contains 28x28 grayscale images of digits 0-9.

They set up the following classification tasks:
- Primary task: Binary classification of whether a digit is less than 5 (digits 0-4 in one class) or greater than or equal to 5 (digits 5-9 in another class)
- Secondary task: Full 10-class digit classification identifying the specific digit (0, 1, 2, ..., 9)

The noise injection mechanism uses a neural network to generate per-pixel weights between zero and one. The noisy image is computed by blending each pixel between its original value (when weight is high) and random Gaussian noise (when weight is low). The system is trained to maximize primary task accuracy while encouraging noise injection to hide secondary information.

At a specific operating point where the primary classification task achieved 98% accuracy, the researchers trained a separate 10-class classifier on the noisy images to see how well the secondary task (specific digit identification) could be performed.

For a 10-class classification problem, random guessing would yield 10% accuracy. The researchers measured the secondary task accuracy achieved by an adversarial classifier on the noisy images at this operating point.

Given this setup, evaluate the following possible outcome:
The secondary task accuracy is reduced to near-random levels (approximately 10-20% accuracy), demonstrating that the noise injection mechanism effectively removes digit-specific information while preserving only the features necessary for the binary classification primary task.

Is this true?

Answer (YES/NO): NO